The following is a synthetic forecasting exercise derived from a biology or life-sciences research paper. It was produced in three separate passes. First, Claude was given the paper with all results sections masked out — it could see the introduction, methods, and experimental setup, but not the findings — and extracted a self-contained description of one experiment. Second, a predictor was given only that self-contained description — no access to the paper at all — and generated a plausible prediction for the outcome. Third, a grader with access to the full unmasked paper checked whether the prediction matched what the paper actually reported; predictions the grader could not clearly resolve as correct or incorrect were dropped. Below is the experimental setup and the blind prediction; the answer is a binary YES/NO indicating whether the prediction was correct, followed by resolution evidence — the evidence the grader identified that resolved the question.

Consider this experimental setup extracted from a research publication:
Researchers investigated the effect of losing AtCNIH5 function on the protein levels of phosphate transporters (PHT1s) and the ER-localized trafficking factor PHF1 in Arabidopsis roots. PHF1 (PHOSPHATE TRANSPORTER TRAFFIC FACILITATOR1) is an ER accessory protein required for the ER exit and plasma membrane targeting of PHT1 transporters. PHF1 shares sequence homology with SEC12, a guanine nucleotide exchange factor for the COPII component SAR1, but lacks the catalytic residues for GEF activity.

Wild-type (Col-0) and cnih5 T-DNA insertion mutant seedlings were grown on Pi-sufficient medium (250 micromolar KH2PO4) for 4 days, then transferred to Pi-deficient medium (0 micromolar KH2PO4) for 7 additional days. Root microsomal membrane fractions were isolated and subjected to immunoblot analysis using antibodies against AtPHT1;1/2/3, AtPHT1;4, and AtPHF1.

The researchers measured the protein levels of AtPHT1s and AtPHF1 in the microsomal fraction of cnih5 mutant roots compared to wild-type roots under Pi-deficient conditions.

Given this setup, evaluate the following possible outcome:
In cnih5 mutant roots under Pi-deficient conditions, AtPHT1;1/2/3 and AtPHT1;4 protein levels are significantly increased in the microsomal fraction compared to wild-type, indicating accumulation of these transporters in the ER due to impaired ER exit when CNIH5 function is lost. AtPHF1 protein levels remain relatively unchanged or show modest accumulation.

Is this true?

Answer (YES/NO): NO